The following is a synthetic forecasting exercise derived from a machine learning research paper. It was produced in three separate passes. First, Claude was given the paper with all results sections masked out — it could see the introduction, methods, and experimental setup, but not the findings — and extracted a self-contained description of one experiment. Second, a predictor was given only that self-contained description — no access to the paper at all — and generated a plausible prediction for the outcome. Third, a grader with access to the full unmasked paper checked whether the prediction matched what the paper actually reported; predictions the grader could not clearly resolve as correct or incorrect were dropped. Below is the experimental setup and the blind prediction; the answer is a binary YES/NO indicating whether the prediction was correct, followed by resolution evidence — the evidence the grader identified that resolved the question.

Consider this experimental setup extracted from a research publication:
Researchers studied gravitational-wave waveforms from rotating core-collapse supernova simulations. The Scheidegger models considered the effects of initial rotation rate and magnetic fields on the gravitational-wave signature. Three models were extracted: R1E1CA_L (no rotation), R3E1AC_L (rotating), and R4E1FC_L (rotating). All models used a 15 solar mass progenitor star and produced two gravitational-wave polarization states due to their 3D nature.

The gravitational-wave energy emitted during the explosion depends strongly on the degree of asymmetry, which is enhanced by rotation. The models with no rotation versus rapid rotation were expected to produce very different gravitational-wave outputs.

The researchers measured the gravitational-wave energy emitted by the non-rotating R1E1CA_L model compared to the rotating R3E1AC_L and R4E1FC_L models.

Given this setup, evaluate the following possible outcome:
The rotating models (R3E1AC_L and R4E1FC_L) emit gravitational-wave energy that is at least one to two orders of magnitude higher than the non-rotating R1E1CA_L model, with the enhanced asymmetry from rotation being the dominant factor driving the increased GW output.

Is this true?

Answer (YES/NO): YES